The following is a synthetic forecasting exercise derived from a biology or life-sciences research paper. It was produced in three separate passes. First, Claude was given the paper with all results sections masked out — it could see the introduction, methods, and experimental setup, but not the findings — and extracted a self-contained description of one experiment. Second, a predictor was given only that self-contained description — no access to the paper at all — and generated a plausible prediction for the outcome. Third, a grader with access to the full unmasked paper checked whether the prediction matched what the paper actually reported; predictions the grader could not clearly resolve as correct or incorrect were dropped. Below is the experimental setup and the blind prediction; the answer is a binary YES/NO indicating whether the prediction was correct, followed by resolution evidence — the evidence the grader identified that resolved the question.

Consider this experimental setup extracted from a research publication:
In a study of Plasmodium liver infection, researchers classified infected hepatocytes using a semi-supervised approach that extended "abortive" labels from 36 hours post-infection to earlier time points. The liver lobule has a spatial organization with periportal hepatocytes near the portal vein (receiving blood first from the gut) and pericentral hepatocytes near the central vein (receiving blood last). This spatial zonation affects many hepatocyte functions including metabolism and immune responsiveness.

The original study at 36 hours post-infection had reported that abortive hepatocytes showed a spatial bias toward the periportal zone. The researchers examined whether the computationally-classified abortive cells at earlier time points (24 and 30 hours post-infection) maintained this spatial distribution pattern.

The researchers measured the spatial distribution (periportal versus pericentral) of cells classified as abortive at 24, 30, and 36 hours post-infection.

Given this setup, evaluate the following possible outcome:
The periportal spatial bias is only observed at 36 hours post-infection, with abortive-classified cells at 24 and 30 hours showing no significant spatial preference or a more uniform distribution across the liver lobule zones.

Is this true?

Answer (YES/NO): NO